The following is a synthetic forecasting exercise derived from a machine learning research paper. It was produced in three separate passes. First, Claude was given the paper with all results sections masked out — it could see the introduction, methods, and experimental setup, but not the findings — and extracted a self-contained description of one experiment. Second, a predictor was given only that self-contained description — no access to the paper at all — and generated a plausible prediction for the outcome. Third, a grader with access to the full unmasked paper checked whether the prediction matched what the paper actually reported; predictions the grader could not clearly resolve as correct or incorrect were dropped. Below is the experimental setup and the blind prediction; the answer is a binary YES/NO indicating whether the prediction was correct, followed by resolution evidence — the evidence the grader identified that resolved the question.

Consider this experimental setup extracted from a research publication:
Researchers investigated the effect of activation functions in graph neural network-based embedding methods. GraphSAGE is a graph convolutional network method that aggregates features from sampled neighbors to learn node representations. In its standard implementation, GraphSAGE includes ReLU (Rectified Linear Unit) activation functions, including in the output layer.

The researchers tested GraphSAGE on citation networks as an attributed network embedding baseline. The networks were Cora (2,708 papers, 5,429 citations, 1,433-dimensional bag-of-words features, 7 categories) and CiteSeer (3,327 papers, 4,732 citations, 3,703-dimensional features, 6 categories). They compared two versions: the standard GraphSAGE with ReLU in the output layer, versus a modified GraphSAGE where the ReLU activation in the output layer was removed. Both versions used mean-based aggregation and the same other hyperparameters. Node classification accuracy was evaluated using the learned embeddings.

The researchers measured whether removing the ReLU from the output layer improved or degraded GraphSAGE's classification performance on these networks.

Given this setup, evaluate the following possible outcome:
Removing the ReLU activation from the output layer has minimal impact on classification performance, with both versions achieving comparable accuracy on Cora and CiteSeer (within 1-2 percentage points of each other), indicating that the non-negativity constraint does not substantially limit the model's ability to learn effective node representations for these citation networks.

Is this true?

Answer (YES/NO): NO